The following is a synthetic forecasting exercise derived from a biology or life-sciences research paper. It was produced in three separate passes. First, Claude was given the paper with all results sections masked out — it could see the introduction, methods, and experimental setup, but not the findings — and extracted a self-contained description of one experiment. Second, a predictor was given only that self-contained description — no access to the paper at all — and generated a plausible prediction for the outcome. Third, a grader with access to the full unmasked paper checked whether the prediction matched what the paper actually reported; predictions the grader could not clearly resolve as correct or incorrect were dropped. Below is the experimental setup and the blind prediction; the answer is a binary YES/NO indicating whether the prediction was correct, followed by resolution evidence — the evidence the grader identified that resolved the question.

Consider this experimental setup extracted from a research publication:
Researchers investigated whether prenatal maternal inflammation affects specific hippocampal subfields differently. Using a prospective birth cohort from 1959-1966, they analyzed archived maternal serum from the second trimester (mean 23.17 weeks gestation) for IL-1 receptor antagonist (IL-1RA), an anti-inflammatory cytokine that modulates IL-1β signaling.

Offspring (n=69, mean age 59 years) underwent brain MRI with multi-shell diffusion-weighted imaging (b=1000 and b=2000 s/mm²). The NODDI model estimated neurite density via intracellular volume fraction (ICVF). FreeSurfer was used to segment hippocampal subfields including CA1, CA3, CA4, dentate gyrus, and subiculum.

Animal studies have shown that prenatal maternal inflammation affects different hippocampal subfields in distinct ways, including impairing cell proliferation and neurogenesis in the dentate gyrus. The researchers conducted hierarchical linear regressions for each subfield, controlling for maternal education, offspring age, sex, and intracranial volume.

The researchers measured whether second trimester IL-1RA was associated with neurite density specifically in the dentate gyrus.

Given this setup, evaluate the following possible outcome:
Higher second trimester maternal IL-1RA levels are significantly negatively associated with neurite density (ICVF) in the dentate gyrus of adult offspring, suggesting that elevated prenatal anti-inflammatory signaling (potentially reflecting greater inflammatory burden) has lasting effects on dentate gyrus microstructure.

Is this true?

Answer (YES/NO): NO